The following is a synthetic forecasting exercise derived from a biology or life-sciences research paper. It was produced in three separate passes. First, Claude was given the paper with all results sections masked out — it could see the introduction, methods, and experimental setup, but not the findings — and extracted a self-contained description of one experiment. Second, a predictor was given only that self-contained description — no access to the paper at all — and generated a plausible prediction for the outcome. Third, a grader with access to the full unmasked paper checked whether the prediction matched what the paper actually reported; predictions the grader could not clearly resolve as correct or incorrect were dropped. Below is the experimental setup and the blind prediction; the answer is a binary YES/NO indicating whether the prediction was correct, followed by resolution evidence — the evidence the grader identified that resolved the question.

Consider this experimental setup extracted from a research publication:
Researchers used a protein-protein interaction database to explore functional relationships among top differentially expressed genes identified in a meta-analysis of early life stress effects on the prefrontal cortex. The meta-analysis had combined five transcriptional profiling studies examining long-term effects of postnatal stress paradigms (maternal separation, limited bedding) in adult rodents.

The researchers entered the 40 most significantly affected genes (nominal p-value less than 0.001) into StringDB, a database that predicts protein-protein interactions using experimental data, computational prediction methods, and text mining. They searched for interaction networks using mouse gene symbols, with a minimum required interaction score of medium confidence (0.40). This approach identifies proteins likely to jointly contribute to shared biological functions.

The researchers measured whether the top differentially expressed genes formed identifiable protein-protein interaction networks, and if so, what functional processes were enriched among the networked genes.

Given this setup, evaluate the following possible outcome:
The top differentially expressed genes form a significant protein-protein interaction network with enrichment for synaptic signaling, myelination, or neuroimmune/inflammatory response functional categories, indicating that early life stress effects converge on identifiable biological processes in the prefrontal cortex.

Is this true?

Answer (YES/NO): YES